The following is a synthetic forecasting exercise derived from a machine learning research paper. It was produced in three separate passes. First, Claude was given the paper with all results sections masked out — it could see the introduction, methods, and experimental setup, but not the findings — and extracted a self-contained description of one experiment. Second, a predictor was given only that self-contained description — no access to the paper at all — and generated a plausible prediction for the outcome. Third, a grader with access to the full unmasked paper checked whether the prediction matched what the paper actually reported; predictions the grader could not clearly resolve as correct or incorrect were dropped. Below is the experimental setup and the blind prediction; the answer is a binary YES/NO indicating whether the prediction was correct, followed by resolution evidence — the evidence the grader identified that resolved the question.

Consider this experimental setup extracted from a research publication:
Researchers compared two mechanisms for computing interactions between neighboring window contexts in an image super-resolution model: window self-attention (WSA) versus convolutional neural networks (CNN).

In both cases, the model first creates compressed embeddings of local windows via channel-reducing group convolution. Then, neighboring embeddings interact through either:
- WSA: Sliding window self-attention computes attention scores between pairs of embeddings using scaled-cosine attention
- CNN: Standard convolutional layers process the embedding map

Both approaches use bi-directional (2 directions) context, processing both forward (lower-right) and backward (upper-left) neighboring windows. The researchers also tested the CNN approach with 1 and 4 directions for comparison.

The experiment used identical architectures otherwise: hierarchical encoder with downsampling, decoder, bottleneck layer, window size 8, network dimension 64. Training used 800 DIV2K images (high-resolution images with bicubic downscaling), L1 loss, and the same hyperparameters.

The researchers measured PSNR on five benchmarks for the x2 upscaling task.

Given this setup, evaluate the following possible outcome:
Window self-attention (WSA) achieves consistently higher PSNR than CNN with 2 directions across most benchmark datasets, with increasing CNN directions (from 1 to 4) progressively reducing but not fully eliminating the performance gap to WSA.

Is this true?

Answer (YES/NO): NO